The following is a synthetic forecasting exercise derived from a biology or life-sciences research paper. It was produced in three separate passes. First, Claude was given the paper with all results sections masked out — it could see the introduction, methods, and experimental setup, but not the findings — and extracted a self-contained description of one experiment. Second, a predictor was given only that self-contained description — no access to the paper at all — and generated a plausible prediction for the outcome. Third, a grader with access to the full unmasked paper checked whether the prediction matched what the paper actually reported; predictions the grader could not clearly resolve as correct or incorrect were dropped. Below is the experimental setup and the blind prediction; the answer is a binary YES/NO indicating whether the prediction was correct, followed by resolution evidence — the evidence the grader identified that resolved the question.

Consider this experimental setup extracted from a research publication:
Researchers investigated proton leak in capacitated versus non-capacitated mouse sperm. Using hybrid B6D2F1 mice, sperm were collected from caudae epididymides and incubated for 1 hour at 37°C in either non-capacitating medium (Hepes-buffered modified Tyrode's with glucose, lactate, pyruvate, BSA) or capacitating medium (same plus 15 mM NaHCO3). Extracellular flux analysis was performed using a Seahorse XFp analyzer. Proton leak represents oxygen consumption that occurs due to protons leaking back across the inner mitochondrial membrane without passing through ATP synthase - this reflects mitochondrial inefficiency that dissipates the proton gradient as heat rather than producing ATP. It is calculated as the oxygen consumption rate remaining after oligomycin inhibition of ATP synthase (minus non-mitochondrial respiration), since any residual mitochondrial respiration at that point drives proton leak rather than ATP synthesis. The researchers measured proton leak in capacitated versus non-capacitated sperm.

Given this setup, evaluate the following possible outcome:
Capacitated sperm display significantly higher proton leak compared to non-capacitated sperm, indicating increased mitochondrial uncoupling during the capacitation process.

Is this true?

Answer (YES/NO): NO